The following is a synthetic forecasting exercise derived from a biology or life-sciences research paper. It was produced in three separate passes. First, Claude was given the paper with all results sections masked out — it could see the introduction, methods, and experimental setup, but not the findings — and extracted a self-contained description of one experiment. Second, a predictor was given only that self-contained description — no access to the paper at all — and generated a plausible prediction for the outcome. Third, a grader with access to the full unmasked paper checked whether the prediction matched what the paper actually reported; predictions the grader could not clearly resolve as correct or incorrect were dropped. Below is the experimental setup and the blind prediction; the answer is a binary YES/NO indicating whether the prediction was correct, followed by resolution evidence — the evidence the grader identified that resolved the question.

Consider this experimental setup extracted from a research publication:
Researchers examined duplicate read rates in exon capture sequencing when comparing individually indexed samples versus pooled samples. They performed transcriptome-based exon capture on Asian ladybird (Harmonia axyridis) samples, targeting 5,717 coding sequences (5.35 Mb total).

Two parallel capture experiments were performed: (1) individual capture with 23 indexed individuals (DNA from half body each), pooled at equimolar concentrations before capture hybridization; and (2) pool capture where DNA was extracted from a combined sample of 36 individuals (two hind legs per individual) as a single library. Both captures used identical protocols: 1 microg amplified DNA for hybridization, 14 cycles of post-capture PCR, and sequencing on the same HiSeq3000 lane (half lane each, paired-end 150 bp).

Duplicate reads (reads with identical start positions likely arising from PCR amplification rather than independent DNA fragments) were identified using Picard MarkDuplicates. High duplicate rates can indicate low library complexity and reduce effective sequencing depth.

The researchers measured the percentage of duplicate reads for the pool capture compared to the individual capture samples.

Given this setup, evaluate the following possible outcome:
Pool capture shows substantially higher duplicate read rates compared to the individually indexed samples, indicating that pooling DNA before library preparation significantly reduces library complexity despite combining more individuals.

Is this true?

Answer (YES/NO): NO